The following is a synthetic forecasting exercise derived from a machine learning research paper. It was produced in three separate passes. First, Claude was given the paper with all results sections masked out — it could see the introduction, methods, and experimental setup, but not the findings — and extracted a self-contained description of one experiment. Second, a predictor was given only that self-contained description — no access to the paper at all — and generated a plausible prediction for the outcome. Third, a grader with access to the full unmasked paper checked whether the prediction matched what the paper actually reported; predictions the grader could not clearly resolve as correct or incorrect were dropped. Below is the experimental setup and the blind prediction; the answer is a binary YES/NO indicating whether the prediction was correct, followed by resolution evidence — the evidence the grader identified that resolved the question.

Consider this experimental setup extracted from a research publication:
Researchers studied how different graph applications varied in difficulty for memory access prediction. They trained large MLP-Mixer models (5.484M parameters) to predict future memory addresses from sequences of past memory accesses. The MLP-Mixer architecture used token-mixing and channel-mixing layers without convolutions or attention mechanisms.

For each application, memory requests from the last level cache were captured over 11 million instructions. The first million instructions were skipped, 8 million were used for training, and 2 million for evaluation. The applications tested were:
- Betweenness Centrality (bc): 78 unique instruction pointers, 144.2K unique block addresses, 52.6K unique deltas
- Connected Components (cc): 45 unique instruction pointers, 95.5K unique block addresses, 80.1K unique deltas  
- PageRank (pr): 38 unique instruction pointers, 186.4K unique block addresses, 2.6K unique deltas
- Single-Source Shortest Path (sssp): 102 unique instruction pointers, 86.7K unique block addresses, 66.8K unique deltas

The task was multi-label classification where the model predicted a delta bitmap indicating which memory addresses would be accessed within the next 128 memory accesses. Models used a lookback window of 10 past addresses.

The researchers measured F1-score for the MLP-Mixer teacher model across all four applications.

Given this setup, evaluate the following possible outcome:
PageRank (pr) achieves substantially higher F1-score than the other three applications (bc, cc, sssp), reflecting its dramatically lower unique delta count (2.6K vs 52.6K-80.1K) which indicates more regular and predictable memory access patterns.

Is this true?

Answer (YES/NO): YES